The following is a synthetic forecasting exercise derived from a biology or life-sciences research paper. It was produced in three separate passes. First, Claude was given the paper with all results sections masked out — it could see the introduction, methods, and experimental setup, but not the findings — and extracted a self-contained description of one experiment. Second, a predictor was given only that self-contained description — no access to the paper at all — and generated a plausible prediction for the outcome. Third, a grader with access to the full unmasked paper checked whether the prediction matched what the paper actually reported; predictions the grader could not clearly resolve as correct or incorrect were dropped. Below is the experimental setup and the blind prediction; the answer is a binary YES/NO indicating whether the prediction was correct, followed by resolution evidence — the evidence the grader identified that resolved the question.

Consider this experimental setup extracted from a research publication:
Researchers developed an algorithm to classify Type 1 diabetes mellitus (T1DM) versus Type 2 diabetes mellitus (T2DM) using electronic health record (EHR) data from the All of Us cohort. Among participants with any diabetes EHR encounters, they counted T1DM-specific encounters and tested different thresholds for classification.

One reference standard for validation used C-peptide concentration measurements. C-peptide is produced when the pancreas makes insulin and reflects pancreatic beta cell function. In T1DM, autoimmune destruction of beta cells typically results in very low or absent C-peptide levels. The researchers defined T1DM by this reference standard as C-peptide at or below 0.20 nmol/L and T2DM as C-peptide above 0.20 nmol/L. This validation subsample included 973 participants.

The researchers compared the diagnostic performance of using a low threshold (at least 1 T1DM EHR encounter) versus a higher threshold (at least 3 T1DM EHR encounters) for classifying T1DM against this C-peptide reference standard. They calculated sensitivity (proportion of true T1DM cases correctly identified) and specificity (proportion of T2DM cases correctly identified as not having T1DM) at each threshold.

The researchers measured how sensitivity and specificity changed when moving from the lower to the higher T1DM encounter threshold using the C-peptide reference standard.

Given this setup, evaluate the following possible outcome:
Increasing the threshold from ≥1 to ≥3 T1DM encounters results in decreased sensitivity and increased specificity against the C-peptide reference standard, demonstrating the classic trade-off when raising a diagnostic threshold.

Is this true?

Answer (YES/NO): YES